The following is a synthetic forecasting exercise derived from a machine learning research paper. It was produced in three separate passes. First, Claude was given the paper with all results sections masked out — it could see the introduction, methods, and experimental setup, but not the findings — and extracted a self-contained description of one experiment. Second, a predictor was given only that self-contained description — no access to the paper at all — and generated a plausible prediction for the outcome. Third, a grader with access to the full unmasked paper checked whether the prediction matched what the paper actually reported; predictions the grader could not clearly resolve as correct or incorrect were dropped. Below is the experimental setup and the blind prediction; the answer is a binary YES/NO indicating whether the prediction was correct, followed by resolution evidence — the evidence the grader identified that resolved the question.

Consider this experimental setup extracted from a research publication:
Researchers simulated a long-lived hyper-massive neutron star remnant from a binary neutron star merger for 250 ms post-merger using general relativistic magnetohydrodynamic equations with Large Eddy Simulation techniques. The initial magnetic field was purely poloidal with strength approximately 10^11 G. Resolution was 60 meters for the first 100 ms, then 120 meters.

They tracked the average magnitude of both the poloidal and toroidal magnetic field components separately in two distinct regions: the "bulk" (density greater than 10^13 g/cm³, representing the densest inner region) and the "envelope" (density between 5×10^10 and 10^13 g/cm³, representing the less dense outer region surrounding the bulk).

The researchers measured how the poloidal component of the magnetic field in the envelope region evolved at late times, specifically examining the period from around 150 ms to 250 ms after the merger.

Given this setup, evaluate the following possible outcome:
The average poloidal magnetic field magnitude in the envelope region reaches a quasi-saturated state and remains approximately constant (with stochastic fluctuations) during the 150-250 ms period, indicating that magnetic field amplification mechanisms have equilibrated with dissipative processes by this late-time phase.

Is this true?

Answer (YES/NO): NO